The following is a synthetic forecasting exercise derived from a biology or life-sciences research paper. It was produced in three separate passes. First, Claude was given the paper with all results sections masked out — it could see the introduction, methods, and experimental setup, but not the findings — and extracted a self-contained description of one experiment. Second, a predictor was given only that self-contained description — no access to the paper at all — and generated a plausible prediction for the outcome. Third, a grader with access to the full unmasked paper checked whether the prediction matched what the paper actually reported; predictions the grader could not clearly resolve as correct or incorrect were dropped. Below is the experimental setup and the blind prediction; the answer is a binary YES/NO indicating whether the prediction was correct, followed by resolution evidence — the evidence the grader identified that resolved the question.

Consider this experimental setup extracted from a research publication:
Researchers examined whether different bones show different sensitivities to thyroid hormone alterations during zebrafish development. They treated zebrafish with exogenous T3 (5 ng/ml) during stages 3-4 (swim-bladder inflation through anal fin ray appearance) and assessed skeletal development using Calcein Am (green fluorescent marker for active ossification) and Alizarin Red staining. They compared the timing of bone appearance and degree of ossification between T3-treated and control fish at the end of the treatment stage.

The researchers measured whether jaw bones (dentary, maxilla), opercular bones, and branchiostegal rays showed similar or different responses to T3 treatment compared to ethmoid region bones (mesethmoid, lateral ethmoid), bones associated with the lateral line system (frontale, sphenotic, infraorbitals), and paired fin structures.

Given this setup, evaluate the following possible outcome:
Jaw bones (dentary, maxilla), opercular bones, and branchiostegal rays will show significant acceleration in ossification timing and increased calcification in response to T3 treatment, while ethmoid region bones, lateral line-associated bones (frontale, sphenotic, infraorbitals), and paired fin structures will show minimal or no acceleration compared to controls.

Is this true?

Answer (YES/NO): NO